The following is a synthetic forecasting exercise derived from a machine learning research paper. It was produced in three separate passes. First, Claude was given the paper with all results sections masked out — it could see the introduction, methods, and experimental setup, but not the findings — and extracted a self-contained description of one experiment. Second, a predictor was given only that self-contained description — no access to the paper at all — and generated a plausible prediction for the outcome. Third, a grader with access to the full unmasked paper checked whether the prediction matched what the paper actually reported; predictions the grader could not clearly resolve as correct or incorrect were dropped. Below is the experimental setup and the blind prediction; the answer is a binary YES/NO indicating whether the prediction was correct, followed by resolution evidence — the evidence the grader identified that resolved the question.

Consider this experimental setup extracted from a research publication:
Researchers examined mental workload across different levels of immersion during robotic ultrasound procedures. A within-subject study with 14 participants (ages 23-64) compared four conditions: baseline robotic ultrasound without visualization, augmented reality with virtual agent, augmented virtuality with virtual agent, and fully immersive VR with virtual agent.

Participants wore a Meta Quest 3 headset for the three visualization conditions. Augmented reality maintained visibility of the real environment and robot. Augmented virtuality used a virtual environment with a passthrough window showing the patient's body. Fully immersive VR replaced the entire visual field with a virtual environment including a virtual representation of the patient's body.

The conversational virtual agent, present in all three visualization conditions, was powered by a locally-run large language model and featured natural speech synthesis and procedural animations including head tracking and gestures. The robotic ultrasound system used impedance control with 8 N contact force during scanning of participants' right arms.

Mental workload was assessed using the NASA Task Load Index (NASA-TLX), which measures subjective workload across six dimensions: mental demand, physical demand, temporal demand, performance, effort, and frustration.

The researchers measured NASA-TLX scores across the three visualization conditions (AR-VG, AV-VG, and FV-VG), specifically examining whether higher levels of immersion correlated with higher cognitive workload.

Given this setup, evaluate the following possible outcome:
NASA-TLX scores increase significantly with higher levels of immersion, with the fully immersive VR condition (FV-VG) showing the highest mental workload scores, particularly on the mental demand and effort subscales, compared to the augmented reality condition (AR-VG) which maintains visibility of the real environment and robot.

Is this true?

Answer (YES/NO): NO